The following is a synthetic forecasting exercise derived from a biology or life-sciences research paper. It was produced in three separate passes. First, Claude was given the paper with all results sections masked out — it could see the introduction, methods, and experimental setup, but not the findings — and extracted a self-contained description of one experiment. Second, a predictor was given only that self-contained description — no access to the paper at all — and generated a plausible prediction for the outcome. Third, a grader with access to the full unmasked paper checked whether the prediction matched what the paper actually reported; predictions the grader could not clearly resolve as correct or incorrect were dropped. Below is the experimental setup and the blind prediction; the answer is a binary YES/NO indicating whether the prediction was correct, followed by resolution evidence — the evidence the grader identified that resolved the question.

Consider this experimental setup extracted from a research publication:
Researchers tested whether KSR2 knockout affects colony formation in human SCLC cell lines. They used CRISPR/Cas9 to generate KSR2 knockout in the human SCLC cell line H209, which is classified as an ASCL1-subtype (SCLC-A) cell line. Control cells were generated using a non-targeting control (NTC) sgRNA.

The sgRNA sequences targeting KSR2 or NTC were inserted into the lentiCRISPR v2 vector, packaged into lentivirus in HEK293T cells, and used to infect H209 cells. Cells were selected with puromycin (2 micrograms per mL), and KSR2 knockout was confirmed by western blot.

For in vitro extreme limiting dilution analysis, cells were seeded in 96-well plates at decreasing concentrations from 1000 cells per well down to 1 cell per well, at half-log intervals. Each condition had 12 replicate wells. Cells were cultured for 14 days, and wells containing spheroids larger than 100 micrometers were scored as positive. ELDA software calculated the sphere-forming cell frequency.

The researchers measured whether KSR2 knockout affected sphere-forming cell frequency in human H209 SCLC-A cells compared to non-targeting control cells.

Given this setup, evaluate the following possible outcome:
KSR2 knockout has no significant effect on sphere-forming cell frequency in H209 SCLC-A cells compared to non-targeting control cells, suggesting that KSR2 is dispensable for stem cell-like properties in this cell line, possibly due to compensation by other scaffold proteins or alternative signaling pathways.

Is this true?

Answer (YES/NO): NO